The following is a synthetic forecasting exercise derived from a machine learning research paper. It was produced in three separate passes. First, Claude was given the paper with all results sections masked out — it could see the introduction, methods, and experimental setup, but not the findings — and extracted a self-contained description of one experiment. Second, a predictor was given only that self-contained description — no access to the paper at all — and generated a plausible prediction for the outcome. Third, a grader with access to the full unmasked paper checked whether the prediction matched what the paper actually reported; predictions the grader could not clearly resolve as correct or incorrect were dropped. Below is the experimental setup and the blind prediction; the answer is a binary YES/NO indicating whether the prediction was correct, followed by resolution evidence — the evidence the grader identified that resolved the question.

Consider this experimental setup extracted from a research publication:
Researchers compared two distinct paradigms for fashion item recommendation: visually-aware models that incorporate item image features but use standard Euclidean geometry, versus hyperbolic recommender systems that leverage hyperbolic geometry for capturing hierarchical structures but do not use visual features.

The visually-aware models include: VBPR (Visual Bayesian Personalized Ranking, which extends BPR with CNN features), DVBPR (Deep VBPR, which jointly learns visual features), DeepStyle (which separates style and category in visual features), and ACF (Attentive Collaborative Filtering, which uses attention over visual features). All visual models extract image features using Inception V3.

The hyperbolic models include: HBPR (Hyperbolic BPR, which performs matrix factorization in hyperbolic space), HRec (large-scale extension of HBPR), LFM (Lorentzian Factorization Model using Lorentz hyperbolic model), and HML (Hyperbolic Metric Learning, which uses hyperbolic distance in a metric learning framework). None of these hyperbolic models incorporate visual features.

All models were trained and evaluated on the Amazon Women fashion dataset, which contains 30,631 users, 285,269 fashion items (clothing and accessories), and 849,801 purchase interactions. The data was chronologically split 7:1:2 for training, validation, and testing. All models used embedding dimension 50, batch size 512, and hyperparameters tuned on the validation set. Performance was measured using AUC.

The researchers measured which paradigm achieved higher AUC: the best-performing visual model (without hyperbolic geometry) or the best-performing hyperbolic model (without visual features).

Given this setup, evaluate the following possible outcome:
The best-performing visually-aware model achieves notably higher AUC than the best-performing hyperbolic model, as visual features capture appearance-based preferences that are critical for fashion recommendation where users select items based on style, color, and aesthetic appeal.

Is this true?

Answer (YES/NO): NO